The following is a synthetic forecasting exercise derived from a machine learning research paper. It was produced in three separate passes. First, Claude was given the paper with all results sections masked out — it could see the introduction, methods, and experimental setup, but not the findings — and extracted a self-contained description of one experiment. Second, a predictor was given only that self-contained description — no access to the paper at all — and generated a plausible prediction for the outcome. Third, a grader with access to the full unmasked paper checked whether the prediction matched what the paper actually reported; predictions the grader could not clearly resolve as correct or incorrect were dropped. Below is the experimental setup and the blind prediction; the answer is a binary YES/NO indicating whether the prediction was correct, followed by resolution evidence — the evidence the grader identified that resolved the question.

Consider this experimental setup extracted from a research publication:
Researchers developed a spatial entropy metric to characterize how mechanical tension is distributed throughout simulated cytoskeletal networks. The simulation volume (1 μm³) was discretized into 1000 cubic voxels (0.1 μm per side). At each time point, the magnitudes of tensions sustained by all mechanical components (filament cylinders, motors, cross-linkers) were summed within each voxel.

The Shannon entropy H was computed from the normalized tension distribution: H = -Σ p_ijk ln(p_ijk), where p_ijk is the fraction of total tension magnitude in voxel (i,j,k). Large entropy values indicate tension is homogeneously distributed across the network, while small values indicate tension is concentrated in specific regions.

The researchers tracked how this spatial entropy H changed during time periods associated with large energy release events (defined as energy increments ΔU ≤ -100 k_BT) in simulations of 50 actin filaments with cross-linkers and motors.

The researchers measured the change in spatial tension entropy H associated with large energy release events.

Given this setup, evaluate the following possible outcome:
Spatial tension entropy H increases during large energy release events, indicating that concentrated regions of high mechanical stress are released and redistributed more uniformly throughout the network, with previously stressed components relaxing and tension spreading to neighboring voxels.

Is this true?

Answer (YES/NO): YES